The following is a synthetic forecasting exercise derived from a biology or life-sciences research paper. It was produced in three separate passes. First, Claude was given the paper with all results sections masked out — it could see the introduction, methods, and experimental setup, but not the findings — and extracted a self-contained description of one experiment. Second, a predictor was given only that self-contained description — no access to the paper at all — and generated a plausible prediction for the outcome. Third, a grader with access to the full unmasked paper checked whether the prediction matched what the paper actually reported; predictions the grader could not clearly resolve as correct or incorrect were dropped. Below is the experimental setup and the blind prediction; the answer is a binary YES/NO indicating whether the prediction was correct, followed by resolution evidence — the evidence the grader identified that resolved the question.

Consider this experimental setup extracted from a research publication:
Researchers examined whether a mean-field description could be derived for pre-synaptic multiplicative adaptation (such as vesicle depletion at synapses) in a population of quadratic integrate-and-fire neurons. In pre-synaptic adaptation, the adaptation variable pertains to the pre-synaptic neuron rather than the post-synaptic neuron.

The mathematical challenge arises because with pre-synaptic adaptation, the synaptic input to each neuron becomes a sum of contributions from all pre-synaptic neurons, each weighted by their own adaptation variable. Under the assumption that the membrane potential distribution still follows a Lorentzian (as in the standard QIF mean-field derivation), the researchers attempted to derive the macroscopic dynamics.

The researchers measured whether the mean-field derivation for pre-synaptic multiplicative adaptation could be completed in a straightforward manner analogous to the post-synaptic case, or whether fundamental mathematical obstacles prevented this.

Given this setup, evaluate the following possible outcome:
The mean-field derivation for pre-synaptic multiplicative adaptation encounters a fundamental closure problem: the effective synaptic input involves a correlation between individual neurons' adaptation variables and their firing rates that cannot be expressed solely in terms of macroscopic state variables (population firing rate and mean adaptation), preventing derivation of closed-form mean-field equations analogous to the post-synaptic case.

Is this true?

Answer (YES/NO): YES